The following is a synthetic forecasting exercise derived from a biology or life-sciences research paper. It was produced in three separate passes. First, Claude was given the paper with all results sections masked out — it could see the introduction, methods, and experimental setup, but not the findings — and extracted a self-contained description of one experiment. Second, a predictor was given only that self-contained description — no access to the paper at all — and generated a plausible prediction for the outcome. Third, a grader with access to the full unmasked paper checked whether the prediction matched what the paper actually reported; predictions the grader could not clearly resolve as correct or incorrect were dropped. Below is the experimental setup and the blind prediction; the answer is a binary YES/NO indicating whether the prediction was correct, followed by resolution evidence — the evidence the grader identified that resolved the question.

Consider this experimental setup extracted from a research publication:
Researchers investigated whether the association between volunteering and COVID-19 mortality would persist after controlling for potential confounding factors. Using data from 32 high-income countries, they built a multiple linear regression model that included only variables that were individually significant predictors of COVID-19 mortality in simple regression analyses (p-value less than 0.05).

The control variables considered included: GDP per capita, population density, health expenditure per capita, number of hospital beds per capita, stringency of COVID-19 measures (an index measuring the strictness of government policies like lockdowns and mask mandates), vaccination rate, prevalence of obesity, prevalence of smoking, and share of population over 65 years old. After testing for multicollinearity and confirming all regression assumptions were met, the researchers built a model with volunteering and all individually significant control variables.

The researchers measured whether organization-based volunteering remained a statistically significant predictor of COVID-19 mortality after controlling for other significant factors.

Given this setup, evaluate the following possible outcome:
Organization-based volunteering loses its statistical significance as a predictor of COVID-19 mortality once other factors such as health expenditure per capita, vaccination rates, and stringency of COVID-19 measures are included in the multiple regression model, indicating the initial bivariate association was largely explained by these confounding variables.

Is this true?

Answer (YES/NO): NO